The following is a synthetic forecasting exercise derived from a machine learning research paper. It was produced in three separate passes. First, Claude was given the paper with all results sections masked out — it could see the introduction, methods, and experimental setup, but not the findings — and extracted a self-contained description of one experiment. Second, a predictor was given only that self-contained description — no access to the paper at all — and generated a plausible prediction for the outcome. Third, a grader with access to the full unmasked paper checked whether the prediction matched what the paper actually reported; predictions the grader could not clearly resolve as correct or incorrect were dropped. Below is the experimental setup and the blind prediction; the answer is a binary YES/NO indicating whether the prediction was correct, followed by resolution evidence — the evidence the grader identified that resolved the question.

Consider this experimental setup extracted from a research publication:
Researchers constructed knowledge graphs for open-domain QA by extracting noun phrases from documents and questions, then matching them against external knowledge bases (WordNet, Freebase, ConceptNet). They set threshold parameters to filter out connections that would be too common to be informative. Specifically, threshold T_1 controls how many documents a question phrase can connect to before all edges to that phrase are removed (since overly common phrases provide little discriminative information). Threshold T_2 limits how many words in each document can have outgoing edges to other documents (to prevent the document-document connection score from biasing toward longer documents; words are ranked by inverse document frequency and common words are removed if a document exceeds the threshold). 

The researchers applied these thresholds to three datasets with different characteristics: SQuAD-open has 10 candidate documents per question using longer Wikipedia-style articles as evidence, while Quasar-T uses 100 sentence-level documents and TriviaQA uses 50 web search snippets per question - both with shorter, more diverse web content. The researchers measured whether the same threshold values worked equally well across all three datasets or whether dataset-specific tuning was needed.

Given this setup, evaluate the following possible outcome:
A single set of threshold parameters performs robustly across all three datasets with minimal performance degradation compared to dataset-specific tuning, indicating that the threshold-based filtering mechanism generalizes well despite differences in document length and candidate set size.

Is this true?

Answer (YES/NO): NO